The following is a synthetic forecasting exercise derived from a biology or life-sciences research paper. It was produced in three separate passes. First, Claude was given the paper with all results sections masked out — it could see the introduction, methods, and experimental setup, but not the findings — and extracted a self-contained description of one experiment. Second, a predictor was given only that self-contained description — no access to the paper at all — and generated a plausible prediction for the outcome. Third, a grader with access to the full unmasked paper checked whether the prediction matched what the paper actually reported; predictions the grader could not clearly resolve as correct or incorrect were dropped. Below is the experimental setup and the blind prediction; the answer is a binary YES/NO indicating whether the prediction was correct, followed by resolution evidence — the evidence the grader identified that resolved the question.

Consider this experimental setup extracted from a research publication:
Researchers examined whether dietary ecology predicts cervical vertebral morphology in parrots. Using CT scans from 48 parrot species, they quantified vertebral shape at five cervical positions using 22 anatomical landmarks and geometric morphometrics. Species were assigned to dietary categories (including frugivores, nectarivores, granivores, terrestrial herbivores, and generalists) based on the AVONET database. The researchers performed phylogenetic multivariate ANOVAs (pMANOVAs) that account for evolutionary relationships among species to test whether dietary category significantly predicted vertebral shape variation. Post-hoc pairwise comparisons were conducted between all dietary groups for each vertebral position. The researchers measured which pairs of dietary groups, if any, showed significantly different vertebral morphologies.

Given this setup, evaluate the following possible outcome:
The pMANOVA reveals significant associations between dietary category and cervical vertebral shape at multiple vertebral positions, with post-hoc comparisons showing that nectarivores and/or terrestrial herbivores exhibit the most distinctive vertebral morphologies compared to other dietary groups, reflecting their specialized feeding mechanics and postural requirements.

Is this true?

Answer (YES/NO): NO